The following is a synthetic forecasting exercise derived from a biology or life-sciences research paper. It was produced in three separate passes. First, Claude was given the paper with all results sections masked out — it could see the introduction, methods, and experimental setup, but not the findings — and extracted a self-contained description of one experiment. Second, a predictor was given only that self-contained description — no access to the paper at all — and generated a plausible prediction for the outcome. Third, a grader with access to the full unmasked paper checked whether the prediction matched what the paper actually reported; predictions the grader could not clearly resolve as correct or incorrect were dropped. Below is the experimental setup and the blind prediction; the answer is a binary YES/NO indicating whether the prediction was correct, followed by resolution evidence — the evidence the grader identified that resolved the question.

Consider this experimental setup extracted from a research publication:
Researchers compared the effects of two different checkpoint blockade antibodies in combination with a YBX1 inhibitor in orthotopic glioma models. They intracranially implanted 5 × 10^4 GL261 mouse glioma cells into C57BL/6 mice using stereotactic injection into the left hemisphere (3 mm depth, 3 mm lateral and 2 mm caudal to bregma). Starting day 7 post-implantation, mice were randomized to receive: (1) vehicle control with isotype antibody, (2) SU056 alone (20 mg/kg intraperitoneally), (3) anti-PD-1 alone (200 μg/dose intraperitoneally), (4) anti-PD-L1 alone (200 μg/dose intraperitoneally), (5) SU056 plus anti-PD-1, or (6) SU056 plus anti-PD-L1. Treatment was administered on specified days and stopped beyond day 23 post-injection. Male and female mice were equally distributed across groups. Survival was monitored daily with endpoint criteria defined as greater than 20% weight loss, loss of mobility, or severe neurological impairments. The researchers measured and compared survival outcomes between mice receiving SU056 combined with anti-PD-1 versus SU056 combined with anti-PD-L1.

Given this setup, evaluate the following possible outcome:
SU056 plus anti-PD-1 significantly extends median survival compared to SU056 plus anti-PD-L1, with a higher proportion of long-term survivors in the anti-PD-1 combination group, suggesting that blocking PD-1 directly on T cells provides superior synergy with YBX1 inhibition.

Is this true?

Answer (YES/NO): NO